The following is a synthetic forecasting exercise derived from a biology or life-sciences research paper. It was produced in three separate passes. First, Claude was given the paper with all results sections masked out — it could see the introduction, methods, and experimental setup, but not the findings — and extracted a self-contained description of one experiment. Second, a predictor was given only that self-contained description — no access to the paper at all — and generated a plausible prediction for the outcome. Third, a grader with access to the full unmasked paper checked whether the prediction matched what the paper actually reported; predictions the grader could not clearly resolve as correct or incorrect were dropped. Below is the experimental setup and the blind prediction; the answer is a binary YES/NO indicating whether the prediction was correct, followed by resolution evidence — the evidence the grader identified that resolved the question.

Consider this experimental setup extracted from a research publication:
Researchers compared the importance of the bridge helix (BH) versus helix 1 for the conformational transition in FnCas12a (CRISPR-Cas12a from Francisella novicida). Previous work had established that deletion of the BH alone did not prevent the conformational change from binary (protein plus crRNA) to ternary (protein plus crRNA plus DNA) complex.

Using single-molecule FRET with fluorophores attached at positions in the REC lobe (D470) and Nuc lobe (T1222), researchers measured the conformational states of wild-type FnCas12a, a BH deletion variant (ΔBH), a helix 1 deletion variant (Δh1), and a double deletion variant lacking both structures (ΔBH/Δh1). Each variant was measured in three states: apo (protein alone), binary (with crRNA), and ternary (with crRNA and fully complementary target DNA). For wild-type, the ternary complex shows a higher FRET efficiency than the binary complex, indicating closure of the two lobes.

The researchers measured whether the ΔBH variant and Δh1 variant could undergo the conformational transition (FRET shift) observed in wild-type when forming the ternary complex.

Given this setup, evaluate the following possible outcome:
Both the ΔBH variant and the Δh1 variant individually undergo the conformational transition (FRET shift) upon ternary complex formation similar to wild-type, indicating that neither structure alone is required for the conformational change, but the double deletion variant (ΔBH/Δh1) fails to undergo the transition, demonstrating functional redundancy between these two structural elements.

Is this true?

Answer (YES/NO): NO